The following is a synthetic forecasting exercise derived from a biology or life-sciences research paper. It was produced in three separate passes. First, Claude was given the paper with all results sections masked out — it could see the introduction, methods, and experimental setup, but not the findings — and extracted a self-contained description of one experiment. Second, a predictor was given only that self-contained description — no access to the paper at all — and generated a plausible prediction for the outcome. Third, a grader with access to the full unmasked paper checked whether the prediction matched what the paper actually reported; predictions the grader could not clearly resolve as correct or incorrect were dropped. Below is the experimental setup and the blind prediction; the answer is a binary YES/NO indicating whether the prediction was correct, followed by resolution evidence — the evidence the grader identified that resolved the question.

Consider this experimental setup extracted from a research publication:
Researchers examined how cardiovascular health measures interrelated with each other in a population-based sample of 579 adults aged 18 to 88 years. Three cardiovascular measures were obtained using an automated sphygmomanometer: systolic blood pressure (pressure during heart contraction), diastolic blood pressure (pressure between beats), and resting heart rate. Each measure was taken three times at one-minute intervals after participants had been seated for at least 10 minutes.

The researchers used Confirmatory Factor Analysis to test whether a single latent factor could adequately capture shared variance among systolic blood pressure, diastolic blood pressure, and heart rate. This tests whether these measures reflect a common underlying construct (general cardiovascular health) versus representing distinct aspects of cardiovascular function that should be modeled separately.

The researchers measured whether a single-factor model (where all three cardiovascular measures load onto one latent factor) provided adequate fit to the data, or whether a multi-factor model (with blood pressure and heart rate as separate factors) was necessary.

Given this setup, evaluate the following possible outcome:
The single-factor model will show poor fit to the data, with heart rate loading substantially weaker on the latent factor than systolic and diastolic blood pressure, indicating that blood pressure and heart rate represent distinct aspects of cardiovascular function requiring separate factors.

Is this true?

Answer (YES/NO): NO